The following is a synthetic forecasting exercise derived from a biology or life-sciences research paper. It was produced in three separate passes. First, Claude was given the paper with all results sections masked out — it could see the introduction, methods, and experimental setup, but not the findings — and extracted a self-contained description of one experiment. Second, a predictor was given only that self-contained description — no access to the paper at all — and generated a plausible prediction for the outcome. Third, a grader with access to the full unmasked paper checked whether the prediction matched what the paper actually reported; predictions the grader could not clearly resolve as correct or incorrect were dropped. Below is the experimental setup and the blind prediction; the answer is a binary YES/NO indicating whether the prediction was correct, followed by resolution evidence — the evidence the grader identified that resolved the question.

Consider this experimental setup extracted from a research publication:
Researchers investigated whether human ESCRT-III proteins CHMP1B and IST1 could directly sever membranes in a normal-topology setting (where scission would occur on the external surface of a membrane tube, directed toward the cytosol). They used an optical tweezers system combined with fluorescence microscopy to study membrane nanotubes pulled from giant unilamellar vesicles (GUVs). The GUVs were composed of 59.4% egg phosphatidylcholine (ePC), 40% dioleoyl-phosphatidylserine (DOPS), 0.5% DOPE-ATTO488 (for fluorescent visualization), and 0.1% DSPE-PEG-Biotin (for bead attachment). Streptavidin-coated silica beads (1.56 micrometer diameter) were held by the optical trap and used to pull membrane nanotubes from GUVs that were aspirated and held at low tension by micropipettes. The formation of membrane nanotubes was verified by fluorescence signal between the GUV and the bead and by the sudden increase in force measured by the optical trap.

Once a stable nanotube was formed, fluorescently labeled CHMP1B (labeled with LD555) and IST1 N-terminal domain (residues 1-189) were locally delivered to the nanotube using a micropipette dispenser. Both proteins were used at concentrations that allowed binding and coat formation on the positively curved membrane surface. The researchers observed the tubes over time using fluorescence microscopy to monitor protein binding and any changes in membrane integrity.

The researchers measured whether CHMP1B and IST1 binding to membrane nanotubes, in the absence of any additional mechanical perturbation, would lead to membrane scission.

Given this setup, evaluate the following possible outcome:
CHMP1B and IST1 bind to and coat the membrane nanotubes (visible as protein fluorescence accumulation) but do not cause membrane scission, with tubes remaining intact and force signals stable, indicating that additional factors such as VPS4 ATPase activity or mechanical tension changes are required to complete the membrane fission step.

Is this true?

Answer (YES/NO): YES